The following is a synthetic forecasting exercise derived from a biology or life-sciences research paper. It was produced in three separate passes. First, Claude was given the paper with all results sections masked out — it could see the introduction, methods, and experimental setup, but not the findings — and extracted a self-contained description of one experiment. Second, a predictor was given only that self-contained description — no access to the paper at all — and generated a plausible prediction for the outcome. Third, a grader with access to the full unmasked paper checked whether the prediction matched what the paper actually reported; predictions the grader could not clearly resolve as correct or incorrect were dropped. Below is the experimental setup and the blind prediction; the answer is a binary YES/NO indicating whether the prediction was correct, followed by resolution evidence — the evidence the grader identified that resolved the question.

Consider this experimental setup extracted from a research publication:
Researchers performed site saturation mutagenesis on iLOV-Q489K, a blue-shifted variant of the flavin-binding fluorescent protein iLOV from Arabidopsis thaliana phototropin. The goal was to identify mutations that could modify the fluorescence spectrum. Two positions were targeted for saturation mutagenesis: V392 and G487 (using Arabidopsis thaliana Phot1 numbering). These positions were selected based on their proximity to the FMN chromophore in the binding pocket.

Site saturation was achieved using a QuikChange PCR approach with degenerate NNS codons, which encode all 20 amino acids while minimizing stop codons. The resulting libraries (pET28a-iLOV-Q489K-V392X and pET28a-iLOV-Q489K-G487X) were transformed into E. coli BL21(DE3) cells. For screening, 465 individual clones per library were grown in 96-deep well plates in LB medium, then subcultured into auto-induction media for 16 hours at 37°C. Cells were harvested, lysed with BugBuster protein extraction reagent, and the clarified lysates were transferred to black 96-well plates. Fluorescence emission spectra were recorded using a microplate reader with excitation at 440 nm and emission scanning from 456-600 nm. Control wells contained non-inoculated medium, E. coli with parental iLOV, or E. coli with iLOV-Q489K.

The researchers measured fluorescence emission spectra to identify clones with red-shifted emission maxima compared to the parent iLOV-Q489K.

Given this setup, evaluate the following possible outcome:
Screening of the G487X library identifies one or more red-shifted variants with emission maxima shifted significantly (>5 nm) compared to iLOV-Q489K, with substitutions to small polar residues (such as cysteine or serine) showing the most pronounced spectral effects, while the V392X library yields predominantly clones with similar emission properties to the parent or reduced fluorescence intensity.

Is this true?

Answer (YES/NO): NO